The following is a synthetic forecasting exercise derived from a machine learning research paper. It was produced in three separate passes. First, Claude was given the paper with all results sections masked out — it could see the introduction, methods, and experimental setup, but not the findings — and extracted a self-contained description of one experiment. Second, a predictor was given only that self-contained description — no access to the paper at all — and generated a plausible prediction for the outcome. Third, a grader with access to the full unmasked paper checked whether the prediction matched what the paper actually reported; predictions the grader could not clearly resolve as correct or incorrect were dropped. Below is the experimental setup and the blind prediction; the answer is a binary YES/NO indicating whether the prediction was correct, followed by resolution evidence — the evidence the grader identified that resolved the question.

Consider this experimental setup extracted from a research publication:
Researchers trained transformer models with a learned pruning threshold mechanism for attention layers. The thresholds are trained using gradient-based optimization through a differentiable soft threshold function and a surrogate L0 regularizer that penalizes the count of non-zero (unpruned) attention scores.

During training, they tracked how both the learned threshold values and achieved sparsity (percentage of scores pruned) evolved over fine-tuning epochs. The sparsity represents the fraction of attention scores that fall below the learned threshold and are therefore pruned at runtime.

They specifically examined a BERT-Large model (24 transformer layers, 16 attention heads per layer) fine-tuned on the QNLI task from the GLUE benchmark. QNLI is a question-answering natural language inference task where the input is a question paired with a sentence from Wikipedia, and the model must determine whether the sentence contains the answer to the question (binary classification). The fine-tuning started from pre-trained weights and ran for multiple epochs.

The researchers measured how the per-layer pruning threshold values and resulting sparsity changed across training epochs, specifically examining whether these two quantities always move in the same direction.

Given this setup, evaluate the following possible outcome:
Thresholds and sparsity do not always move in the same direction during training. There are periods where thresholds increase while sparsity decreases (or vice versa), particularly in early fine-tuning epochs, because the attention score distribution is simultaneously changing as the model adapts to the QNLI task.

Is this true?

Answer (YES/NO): YES